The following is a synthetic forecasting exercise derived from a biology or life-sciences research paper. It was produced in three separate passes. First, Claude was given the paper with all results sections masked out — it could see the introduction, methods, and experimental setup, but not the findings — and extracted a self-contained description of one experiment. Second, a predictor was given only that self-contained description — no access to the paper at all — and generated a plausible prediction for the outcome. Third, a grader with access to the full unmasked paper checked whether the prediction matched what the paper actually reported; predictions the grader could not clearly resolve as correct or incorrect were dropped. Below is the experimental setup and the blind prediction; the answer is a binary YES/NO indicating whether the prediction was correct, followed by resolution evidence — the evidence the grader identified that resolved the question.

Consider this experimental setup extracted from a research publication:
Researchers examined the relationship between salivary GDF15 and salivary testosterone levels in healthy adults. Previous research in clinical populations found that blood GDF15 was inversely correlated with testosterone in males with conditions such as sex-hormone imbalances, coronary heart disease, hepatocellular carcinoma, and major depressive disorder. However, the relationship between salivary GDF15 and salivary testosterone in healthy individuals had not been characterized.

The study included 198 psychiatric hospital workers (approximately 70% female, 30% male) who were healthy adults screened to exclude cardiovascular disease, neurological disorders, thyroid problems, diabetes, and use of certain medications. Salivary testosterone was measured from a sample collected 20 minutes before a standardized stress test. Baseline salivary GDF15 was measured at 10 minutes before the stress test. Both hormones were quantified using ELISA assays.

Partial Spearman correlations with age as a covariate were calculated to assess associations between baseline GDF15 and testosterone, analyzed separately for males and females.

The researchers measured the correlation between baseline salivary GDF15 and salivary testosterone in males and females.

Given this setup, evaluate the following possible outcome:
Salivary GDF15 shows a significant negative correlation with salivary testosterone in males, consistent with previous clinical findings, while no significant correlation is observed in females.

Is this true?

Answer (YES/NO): NO